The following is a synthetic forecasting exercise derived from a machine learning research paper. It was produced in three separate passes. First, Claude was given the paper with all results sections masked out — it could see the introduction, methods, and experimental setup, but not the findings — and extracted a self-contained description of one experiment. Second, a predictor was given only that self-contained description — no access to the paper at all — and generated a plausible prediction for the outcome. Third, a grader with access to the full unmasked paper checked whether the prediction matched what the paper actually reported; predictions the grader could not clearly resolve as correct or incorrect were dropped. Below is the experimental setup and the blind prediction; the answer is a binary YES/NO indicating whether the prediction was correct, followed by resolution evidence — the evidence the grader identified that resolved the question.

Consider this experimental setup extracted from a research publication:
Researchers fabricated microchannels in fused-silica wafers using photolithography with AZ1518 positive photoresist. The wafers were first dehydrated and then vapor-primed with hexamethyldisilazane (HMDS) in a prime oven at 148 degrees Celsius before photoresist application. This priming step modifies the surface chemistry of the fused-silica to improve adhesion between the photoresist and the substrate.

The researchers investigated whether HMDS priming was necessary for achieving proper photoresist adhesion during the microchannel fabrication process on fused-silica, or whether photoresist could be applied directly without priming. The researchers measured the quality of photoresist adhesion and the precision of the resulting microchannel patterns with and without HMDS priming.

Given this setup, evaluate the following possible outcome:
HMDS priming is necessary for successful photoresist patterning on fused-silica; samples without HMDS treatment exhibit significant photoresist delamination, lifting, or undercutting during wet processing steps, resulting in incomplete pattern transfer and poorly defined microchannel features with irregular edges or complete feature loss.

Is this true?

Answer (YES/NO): YES